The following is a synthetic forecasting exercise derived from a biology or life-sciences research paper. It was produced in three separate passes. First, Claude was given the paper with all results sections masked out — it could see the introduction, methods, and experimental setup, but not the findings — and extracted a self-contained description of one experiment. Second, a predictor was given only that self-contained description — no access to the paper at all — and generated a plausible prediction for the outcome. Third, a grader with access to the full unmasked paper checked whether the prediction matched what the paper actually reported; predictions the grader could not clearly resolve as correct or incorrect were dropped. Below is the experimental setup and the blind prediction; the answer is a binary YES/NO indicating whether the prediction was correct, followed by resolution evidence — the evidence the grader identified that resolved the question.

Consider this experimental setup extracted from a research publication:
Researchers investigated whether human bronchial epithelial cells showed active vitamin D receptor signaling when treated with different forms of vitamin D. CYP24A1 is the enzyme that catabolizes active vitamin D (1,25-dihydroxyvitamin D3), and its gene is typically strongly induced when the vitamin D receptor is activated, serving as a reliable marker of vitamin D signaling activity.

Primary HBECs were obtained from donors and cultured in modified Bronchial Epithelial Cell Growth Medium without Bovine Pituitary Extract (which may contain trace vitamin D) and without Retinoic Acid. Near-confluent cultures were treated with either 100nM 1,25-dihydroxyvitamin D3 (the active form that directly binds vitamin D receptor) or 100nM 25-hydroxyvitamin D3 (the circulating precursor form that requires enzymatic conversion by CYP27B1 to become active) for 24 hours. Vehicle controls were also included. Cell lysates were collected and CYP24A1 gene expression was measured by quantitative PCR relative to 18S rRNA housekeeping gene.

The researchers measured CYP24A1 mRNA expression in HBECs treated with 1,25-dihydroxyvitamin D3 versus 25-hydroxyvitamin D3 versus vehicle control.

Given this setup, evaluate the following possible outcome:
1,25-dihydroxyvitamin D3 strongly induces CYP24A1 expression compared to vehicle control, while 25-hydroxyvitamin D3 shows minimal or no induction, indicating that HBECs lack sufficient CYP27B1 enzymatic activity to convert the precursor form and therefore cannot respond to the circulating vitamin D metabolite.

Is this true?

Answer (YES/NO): NO